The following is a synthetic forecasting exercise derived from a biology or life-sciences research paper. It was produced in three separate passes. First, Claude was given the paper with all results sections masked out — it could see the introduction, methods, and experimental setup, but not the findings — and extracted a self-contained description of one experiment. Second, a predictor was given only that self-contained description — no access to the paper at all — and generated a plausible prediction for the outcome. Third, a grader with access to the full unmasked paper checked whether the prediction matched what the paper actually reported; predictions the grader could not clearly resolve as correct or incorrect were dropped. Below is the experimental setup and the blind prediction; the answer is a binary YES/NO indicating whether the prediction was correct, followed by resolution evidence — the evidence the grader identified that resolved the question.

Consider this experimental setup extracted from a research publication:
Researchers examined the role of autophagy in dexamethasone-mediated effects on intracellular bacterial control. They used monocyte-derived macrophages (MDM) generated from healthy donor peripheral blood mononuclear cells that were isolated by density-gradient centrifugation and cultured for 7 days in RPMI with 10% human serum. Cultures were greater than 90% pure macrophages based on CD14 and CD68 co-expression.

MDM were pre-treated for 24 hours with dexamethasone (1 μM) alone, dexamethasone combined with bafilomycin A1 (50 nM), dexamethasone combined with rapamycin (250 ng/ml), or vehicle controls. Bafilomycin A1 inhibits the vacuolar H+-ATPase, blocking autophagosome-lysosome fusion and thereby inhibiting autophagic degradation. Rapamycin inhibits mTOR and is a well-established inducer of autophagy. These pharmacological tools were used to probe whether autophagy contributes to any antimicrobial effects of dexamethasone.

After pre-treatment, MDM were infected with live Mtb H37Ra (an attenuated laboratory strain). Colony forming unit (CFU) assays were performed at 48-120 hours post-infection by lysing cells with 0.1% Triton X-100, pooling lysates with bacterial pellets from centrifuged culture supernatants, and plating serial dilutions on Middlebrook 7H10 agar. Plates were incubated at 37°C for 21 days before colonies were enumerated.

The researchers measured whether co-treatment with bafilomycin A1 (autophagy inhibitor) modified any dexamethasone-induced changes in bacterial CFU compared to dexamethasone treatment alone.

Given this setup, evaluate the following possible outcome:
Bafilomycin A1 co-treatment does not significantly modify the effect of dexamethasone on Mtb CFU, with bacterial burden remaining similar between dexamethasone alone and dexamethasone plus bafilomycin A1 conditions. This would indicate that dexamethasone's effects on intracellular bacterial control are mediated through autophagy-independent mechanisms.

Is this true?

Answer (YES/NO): NO